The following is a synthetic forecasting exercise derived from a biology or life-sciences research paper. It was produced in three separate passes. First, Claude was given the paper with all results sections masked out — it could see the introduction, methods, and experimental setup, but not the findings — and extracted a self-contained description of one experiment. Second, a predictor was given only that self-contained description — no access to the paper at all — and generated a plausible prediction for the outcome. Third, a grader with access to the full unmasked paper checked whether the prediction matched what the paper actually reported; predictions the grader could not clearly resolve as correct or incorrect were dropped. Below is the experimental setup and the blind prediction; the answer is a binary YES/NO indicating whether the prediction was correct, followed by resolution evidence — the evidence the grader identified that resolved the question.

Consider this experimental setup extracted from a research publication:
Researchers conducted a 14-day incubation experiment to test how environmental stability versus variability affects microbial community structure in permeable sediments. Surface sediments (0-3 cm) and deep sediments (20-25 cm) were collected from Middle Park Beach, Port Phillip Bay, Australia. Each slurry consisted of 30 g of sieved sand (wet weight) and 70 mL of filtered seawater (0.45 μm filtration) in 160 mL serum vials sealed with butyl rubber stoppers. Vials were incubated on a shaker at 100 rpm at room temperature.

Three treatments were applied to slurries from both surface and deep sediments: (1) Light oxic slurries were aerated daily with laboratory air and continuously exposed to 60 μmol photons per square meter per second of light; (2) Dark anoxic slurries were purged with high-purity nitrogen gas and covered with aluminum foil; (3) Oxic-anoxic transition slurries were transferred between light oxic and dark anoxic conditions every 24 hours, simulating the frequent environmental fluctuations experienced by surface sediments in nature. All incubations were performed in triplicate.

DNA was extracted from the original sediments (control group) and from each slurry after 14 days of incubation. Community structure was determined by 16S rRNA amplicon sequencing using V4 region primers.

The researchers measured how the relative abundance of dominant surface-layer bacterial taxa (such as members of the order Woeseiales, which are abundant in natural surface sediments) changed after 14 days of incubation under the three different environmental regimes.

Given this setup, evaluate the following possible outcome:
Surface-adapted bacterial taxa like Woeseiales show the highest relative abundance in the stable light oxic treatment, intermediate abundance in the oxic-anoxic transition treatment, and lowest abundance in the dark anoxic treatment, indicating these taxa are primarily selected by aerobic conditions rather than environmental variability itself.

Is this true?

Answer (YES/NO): NO